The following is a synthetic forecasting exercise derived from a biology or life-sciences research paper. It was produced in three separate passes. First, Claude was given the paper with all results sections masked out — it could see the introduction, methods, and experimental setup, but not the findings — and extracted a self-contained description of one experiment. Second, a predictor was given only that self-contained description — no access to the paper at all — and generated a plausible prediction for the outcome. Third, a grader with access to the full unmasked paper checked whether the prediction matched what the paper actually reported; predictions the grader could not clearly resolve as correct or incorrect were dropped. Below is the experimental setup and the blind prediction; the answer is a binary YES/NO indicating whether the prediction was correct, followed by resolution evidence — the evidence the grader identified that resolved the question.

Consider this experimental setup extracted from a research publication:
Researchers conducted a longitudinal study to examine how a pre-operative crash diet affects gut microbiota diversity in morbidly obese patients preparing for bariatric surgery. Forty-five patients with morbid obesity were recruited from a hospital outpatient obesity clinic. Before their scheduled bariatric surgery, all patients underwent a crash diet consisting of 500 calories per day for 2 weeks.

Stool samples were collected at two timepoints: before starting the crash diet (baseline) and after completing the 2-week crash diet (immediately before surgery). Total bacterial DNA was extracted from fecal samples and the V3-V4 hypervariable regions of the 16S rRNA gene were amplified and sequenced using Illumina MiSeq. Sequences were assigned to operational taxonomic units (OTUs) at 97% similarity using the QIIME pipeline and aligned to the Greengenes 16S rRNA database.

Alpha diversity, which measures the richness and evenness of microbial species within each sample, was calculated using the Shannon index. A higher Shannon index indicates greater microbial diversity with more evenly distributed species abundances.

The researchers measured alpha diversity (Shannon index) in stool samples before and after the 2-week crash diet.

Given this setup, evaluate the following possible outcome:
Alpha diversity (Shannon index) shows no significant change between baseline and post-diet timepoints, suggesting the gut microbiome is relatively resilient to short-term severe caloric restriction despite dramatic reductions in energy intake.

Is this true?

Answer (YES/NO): NO